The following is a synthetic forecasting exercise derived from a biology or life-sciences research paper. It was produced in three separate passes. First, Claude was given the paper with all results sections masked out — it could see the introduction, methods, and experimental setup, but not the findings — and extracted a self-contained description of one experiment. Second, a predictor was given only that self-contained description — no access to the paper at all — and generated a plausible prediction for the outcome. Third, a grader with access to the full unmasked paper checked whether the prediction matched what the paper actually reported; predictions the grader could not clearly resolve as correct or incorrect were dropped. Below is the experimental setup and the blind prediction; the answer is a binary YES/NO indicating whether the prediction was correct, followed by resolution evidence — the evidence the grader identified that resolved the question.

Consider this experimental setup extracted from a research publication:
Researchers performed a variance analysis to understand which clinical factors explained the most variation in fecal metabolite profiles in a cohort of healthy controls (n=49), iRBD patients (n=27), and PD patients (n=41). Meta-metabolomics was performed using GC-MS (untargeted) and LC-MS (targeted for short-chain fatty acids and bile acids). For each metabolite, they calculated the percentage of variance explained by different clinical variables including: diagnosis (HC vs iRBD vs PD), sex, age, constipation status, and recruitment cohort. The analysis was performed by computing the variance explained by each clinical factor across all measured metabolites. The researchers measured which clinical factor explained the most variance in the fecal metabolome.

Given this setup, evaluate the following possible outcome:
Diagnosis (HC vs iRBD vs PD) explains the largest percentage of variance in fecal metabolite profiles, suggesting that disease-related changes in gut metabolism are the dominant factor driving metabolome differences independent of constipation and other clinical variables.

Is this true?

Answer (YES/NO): YES